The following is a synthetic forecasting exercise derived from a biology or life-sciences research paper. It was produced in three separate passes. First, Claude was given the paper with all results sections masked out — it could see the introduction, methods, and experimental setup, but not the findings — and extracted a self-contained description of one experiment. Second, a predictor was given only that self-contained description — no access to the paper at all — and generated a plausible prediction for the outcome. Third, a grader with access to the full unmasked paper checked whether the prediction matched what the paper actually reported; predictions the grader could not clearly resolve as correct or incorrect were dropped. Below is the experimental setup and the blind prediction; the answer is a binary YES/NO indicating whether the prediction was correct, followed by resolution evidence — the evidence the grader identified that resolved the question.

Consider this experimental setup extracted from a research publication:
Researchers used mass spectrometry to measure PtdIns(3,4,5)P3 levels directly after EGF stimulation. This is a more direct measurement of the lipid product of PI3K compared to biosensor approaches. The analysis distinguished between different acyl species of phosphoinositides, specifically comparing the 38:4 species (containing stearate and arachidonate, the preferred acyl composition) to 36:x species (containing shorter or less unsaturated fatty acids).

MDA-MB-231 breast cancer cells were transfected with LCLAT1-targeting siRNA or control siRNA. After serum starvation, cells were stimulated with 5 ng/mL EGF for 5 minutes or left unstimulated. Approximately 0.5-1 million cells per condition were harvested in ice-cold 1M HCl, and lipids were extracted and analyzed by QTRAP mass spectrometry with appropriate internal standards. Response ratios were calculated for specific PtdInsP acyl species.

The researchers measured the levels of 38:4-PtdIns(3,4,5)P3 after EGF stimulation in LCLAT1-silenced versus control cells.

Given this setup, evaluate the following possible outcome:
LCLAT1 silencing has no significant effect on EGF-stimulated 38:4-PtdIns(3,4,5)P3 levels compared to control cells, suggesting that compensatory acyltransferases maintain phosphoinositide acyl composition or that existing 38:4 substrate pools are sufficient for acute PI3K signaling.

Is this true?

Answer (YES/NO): NO